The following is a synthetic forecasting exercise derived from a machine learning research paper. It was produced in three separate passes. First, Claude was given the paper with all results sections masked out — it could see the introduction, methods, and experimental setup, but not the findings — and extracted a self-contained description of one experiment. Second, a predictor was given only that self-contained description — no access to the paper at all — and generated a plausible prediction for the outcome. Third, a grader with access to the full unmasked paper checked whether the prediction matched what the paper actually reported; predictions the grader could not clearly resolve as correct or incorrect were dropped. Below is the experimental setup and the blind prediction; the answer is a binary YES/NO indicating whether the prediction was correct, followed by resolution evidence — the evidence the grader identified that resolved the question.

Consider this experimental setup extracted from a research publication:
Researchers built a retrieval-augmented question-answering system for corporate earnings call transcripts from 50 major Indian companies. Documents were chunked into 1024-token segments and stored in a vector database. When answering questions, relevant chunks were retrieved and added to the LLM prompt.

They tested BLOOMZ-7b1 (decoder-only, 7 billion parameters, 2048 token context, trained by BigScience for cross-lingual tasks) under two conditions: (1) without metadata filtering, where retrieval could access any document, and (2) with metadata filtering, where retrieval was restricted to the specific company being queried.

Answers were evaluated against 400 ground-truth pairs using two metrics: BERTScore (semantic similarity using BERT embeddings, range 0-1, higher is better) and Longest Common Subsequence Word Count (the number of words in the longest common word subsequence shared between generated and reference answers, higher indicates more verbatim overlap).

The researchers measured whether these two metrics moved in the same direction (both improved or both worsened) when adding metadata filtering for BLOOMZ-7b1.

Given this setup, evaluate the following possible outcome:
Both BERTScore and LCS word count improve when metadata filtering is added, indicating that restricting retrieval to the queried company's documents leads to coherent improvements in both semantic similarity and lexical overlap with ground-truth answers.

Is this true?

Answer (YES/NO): NO